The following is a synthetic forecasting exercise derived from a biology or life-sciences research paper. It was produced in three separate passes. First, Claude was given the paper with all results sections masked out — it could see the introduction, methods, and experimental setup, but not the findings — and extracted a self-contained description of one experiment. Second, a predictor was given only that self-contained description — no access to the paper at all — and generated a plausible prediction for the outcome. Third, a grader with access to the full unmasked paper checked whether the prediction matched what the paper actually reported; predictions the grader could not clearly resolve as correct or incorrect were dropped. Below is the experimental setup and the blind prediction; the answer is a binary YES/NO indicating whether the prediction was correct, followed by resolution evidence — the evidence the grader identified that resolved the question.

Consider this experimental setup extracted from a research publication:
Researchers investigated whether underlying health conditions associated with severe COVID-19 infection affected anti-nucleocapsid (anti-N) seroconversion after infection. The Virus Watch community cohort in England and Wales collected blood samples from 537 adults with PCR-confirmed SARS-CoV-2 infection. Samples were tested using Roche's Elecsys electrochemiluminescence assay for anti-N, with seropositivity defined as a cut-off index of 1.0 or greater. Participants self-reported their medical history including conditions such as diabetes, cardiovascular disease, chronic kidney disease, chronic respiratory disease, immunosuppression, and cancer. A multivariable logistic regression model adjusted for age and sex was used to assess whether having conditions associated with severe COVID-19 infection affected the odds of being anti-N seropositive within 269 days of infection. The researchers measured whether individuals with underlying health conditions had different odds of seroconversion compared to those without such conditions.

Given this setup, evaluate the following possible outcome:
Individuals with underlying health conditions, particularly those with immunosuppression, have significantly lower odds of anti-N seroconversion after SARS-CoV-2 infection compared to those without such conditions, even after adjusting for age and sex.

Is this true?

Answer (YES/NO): NO